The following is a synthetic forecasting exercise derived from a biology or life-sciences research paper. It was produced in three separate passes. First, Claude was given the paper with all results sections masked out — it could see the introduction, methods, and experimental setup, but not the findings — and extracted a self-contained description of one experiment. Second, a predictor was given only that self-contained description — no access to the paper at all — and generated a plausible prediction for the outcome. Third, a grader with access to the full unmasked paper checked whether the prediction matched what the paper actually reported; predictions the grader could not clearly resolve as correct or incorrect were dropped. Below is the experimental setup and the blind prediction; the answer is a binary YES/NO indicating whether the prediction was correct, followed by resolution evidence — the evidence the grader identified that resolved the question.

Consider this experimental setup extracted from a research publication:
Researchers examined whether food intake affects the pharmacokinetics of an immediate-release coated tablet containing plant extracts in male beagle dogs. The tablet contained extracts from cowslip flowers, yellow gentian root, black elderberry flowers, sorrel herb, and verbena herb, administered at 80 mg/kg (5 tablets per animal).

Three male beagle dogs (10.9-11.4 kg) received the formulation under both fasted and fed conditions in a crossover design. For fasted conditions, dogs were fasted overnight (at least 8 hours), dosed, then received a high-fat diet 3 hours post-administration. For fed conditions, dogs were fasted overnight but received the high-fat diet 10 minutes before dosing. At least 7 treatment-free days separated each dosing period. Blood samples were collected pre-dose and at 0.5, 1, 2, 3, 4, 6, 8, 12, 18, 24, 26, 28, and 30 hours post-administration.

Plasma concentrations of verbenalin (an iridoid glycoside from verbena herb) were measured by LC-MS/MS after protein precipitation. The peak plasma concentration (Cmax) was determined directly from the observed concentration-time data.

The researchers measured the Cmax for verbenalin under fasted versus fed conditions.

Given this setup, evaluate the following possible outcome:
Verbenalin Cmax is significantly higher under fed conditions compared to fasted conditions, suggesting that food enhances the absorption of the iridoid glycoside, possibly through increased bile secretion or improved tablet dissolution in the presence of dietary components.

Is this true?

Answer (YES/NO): NO